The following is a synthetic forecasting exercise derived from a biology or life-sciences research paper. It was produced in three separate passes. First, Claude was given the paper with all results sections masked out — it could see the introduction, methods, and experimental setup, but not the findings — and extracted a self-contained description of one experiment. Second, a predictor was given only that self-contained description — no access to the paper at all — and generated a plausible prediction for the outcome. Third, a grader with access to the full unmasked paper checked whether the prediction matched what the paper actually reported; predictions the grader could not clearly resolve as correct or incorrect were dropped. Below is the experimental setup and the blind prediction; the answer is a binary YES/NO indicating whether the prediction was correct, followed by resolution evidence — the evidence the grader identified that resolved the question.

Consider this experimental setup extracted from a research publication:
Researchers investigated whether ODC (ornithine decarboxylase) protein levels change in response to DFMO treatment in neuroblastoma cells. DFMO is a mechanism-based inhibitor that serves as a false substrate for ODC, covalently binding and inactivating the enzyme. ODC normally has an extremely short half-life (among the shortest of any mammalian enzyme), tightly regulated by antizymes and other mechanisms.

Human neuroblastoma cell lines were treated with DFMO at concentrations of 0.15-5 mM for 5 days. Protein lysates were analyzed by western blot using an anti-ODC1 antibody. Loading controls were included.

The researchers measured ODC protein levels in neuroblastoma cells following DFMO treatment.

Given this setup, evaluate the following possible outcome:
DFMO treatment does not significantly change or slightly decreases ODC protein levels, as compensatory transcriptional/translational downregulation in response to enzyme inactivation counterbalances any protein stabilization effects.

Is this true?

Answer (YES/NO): NO